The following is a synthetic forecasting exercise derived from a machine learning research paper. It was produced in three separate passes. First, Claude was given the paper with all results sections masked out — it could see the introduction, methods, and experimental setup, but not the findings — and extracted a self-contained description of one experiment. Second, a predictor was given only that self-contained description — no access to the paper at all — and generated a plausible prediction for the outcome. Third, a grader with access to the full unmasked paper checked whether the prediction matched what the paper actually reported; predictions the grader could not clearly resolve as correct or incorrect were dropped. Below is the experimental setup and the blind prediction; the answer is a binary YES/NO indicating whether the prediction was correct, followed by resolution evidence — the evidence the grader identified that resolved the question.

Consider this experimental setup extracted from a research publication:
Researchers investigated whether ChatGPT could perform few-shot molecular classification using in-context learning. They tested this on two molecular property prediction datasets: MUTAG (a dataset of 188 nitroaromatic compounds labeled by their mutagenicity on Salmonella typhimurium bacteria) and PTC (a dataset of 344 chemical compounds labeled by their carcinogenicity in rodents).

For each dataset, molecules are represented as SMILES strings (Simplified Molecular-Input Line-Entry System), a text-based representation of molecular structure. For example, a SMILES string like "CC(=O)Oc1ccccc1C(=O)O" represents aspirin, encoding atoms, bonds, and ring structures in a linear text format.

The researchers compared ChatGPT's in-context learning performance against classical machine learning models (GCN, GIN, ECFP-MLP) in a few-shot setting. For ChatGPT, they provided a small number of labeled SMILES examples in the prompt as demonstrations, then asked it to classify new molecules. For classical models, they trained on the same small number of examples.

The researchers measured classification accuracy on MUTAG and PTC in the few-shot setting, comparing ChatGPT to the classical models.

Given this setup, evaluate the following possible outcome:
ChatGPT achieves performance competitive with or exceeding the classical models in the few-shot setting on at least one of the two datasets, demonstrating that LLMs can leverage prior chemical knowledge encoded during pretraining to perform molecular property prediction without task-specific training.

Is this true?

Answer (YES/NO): YES